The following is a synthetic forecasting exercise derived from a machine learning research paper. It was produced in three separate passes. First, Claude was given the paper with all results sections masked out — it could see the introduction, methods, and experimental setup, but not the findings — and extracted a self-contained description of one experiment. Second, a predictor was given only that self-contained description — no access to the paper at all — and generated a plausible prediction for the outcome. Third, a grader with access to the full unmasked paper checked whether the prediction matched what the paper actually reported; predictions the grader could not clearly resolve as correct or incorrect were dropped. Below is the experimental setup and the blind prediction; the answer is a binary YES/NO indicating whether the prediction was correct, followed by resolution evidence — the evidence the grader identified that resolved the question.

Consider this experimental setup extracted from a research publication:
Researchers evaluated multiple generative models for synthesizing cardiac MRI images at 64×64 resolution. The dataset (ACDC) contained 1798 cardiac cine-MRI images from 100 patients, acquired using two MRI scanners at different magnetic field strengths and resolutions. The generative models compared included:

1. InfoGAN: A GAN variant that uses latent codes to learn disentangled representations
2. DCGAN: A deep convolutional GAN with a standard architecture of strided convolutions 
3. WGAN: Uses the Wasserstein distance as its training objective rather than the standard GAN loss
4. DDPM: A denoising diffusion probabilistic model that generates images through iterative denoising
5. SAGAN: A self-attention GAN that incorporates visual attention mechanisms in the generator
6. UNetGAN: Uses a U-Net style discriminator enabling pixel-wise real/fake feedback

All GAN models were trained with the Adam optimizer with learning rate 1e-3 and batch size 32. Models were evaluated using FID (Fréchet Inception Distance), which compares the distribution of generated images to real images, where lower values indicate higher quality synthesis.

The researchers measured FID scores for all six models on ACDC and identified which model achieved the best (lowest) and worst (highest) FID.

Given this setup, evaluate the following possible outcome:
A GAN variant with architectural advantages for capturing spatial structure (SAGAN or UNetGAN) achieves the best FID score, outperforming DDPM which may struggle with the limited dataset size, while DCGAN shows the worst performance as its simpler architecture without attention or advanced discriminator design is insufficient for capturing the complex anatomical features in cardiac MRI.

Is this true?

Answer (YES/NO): NO